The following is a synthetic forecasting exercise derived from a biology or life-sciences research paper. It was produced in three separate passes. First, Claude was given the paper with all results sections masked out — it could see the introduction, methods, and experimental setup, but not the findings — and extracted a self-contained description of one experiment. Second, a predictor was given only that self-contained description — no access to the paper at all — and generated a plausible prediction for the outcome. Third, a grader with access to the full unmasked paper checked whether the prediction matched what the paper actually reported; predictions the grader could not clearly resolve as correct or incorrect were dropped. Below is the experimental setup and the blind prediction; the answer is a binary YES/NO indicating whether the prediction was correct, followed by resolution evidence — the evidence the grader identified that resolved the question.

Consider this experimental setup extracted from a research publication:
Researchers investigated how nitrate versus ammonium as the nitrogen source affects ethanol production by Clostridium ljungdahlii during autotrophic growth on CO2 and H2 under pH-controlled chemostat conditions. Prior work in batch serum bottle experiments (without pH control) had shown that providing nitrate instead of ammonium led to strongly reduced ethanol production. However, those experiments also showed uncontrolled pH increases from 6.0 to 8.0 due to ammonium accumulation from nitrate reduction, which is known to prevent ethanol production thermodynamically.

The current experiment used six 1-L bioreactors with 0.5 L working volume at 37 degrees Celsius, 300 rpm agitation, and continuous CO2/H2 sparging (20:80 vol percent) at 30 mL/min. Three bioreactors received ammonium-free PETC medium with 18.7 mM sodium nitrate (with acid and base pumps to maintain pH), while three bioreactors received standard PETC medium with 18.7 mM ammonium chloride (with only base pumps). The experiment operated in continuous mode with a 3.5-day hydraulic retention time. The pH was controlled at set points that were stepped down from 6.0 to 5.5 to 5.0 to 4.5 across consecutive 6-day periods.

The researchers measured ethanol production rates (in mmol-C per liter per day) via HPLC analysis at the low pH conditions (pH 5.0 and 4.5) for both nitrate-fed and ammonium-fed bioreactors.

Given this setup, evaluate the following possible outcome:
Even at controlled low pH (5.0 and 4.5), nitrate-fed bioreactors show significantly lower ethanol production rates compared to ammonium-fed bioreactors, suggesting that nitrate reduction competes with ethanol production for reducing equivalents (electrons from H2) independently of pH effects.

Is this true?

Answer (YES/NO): NO